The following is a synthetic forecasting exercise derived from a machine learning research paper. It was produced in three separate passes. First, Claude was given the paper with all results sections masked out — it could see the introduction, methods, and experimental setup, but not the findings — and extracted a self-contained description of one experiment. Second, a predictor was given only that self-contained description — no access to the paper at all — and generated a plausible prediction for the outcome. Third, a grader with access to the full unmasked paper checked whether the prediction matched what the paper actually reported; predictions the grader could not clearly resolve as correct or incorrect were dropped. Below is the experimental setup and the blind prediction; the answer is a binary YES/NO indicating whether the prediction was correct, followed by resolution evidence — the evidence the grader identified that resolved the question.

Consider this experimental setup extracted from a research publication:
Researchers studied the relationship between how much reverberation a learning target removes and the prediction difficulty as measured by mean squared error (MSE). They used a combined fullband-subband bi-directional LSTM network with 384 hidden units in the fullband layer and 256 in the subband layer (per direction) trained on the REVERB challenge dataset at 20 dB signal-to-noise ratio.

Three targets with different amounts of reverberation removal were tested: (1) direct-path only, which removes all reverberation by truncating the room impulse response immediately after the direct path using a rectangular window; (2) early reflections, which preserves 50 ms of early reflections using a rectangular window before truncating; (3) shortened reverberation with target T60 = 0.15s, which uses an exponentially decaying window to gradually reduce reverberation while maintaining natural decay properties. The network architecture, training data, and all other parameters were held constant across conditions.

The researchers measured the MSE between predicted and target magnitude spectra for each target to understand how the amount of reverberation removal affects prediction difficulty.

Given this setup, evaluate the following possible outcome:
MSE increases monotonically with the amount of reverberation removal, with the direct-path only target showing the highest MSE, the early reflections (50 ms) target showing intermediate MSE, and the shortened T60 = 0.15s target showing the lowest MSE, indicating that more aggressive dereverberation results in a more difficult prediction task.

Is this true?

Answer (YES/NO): NO